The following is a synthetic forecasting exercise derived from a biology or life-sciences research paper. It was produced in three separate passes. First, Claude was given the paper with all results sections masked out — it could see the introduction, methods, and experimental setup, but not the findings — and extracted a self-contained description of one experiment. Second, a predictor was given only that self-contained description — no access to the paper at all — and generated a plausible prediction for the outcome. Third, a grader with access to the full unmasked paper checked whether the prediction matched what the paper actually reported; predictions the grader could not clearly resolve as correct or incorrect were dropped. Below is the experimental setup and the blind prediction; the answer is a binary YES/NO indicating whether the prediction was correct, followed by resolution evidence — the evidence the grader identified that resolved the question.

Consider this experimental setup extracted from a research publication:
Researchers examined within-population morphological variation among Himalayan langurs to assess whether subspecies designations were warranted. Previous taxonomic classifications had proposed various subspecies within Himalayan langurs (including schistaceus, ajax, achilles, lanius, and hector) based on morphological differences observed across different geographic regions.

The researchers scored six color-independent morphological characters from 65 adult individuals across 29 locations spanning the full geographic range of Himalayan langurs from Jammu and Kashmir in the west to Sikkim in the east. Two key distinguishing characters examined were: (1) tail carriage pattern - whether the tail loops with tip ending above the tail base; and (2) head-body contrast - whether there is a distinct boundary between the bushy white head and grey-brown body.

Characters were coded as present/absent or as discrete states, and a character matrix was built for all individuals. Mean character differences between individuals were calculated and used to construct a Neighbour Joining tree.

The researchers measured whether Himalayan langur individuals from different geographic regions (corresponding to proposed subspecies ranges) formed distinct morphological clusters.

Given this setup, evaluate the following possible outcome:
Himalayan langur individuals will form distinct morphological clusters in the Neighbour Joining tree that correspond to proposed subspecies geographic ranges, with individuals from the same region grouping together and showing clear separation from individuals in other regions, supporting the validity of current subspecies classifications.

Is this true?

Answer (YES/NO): NO